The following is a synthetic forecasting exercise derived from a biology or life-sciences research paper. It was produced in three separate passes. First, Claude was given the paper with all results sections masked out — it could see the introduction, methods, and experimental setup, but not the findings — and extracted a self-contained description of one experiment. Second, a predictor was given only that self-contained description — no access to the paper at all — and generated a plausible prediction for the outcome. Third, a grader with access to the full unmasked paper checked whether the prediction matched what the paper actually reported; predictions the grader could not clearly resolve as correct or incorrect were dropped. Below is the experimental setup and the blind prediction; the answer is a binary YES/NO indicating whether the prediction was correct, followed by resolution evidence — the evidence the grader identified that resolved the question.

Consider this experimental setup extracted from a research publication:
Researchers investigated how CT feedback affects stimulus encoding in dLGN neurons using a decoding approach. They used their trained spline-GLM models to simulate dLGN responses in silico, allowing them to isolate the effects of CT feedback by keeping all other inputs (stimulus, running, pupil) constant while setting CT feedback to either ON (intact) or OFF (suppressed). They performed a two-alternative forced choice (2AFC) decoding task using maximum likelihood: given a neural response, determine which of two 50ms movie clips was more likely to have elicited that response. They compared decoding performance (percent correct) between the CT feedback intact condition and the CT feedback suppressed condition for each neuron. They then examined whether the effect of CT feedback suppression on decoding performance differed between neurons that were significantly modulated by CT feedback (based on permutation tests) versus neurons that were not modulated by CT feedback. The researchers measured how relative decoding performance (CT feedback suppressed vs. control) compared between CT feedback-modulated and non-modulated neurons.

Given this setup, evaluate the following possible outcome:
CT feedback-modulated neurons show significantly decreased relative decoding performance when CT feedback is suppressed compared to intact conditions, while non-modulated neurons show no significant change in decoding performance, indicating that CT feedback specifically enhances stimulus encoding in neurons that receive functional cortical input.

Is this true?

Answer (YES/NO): NO